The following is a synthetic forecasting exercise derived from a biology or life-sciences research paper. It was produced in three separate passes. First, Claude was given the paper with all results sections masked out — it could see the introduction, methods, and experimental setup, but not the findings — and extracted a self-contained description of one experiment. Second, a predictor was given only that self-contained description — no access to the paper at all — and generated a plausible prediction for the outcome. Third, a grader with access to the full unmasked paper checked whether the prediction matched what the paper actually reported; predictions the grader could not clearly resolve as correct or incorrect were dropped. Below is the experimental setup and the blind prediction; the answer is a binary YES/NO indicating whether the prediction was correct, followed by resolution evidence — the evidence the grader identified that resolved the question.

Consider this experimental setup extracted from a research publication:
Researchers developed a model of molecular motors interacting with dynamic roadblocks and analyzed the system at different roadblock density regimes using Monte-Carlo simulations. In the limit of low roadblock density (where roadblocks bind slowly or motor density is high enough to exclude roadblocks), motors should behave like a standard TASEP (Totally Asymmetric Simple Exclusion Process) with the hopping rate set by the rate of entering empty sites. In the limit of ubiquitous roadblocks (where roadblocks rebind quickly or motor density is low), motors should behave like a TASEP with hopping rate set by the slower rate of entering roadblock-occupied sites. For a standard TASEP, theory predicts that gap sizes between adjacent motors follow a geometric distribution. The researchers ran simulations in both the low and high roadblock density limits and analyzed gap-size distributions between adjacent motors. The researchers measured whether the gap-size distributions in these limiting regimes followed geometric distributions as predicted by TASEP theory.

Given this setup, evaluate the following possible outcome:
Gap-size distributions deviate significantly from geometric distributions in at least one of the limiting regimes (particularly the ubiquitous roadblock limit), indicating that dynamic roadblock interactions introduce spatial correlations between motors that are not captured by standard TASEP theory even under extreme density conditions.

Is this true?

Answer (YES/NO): NO